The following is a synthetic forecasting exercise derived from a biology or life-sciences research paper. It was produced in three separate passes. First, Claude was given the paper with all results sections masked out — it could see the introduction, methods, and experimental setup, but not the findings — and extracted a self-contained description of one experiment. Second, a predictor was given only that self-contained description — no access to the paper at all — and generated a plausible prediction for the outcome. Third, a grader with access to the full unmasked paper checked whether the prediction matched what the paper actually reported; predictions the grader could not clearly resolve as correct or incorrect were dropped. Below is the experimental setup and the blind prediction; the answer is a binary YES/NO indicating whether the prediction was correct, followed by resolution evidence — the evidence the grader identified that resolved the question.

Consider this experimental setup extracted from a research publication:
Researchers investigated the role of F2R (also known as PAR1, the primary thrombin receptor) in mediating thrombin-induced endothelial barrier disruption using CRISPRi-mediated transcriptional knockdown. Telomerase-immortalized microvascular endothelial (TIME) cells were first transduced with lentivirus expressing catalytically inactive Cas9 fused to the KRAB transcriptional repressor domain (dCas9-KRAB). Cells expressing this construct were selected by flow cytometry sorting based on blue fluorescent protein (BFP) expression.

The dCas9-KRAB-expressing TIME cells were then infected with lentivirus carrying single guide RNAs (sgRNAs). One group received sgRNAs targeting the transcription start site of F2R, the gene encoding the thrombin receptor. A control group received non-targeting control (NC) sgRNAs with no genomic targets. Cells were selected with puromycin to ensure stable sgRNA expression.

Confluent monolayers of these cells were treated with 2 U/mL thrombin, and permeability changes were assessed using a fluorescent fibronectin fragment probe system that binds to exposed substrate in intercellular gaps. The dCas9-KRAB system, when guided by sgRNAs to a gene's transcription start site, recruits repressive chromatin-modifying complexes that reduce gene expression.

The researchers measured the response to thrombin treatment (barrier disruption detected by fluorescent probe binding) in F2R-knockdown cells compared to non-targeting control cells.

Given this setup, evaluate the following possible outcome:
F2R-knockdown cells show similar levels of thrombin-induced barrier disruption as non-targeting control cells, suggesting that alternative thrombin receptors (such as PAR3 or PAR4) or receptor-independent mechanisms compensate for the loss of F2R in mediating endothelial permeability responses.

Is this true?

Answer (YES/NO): NO